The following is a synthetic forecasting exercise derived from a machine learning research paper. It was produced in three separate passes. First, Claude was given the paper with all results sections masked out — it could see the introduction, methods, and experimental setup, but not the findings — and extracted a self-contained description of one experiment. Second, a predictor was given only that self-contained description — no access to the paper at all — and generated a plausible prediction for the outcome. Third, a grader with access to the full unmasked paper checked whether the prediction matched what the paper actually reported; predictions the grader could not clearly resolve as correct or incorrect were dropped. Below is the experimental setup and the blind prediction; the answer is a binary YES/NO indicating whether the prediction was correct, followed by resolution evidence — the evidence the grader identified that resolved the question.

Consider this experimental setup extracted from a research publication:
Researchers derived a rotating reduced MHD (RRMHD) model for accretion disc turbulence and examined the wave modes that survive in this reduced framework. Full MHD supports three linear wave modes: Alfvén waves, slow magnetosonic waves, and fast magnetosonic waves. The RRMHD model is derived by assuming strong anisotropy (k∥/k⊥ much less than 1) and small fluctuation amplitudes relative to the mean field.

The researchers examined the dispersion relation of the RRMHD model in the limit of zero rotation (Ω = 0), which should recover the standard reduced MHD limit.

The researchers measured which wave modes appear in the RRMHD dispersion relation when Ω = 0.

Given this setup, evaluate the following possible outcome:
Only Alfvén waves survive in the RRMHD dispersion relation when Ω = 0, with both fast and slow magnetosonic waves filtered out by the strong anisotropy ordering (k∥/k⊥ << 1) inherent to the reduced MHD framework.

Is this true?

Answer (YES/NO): NO